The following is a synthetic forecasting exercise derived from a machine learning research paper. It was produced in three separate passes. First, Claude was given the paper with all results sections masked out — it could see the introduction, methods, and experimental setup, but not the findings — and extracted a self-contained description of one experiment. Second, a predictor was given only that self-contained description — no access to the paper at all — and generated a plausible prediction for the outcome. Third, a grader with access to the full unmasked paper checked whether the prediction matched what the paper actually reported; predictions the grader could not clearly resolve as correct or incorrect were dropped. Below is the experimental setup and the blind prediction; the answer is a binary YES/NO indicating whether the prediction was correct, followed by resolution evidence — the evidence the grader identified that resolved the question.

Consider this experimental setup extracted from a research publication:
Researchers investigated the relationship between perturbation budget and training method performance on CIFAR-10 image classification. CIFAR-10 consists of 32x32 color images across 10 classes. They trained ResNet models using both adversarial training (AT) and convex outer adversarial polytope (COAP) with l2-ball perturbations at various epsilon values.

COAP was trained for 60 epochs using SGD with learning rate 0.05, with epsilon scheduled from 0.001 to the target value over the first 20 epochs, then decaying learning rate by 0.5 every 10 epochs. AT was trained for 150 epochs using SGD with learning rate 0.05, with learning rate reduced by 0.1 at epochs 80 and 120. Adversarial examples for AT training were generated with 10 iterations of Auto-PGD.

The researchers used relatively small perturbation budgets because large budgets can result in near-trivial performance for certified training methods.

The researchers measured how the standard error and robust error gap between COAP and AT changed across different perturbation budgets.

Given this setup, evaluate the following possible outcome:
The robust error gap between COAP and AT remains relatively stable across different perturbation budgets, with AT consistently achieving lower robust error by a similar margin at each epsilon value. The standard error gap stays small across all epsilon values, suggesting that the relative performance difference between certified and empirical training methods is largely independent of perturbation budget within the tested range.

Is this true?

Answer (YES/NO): NO